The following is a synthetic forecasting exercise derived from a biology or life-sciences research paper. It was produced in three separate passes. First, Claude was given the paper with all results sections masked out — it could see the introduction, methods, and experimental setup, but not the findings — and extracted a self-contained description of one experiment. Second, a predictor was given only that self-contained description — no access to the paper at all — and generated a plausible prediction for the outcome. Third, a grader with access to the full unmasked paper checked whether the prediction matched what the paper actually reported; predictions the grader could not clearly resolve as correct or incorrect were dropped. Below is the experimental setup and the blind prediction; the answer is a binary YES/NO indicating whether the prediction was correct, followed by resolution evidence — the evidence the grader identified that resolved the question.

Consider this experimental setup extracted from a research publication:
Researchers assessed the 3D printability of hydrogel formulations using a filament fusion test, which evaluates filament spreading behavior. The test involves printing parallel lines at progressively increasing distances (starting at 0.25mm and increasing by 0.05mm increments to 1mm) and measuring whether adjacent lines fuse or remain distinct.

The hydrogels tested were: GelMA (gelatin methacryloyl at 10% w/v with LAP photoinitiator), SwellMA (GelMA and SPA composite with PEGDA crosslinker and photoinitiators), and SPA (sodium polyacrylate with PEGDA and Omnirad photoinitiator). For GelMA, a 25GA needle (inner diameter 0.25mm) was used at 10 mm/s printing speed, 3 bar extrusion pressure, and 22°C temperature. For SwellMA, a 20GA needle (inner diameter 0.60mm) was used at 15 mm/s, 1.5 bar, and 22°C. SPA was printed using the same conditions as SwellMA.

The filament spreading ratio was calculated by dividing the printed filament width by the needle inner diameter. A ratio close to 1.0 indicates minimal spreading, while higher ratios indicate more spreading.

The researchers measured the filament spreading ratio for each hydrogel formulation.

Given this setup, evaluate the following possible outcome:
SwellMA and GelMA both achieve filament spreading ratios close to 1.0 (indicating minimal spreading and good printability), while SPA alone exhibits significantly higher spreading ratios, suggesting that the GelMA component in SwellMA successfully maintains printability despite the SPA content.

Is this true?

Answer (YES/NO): NO